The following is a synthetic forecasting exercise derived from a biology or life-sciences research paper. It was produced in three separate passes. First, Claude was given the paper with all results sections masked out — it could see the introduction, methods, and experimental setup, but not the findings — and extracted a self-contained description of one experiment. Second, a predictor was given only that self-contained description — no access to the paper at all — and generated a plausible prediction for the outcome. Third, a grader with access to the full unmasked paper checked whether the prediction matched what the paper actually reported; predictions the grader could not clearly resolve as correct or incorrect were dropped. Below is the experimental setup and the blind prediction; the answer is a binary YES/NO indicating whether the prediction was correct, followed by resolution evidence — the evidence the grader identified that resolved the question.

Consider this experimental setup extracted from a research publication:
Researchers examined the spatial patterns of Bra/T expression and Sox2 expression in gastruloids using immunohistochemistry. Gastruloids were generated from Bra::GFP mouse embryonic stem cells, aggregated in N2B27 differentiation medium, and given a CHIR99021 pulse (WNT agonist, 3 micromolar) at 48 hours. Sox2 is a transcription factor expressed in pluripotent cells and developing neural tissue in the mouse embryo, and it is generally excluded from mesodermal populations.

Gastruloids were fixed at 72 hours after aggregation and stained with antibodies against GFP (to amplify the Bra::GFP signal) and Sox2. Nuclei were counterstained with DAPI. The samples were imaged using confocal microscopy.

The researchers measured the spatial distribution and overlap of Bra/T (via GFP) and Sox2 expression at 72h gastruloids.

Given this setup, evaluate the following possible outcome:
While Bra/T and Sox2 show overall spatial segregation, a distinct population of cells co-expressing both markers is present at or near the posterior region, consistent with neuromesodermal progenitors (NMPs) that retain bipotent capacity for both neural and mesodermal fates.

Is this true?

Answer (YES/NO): YES